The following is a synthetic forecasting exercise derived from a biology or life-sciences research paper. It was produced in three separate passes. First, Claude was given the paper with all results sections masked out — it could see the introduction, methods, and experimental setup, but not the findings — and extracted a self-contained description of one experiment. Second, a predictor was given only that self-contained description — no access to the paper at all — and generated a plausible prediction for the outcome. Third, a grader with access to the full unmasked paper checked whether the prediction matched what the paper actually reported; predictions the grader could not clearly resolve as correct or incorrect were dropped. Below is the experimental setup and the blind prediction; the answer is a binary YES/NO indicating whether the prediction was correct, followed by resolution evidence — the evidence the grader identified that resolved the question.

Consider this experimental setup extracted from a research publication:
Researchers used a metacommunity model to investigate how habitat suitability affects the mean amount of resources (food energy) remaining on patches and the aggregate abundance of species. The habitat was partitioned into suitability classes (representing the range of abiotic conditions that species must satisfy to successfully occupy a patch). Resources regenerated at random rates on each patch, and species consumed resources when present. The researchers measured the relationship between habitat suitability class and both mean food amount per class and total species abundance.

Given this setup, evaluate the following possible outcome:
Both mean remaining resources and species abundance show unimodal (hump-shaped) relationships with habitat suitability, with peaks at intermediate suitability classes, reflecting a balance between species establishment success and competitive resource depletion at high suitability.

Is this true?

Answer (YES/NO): NO